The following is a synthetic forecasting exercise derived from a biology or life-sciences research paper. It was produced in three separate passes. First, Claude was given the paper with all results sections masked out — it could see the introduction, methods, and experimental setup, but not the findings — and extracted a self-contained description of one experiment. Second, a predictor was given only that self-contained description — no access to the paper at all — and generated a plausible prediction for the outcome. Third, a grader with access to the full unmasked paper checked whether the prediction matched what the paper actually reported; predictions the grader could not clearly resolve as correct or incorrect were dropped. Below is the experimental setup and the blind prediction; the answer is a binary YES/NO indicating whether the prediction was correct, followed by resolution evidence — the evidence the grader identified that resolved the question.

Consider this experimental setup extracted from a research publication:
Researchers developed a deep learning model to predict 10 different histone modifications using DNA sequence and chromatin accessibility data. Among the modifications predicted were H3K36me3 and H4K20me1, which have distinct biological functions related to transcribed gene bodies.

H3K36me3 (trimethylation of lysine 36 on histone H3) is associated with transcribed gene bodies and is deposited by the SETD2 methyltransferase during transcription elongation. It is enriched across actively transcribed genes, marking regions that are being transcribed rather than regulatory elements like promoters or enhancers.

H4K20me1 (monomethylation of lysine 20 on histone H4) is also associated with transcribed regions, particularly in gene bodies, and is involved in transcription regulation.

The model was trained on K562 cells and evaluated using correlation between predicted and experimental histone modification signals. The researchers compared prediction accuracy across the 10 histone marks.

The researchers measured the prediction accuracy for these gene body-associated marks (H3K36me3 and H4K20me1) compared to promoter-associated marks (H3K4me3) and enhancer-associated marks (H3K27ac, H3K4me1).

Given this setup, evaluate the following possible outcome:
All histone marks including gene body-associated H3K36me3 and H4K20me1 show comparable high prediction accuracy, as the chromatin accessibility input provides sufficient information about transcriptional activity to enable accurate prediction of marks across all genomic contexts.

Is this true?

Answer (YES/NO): NO